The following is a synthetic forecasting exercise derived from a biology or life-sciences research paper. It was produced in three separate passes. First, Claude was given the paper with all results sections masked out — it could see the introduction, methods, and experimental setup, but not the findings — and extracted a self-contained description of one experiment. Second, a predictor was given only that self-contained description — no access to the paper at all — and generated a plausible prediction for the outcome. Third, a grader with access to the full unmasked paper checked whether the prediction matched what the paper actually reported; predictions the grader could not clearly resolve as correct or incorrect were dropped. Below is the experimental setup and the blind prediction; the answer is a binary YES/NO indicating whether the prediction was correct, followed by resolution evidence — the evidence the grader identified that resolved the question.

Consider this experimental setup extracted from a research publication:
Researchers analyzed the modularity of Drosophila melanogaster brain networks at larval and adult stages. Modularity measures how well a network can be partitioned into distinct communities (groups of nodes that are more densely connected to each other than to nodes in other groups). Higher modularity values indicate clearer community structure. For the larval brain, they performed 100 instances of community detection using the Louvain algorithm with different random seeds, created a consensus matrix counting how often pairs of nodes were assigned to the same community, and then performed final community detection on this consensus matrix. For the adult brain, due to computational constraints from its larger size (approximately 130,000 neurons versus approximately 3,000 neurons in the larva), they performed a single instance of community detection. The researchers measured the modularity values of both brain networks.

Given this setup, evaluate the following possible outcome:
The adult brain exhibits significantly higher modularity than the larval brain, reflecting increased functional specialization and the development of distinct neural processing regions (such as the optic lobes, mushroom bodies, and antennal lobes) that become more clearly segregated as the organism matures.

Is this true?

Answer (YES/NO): YES